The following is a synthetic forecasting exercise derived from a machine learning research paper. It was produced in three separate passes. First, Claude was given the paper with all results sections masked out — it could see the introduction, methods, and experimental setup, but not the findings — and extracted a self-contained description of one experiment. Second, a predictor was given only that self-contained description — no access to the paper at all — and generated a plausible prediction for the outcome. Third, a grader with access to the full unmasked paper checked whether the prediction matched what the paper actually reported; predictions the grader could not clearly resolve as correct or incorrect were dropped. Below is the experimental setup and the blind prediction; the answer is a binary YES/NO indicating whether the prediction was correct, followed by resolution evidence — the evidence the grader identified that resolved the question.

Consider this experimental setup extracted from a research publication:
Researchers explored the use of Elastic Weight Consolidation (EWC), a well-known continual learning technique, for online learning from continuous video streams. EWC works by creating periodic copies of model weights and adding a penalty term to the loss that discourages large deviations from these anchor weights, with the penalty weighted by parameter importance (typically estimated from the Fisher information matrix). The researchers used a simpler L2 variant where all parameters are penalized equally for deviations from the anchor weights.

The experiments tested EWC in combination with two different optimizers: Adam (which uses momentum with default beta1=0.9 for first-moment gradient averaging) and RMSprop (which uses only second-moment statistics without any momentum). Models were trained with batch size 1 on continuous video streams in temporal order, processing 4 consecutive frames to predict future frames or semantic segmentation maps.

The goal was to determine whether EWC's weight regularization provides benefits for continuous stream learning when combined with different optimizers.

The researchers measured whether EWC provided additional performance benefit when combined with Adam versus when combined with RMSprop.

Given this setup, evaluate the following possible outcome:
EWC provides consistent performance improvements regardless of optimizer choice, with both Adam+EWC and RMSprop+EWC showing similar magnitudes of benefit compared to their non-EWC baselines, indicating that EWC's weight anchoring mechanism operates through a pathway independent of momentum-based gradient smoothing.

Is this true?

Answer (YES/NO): NO